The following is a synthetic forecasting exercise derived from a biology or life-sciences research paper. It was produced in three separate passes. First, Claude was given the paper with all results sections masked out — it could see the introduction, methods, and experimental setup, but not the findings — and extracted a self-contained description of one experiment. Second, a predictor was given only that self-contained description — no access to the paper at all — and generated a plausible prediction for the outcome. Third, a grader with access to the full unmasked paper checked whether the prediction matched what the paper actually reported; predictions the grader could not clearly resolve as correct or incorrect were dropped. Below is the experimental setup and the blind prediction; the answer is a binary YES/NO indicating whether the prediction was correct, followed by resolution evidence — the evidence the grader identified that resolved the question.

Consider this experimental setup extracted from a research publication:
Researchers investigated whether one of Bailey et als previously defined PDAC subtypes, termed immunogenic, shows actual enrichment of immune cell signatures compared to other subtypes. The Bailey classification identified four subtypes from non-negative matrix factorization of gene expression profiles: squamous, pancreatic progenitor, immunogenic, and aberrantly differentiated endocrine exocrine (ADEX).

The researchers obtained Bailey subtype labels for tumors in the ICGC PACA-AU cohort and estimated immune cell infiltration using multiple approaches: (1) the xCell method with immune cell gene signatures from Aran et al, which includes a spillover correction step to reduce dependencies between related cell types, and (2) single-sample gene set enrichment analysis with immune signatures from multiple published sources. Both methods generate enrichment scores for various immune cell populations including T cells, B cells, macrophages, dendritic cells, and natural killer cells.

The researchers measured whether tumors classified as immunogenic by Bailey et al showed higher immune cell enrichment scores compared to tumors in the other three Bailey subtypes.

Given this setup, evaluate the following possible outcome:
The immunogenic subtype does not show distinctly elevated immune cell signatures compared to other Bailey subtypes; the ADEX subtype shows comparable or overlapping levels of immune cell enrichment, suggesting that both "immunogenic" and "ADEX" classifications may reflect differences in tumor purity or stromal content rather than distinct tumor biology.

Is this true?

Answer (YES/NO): YES